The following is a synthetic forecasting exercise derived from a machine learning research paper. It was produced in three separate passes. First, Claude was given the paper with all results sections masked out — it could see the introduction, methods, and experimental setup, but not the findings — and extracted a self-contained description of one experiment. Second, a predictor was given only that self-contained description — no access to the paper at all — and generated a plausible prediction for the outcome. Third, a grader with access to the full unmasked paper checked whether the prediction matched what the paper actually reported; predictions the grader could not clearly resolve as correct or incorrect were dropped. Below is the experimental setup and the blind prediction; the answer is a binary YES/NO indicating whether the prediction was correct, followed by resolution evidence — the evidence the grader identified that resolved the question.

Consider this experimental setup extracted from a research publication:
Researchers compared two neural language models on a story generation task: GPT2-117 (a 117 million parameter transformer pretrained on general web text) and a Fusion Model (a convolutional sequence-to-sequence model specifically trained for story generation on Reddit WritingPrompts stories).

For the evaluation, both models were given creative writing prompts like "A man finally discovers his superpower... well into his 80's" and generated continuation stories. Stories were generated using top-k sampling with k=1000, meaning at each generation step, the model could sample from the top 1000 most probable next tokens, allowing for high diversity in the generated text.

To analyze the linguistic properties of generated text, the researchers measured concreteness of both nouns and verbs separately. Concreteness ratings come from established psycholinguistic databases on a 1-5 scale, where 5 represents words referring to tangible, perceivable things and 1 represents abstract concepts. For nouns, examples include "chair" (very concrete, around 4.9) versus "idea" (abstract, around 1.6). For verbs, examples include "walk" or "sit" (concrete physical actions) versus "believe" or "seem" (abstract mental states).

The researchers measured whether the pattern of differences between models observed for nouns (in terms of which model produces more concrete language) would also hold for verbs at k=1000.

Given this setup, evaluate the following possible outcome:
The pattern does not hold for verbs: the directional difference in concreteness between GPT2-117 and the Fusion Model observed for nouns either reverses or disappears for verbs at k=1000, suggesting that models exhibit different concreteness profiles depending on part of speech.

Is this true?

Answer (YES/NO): NO